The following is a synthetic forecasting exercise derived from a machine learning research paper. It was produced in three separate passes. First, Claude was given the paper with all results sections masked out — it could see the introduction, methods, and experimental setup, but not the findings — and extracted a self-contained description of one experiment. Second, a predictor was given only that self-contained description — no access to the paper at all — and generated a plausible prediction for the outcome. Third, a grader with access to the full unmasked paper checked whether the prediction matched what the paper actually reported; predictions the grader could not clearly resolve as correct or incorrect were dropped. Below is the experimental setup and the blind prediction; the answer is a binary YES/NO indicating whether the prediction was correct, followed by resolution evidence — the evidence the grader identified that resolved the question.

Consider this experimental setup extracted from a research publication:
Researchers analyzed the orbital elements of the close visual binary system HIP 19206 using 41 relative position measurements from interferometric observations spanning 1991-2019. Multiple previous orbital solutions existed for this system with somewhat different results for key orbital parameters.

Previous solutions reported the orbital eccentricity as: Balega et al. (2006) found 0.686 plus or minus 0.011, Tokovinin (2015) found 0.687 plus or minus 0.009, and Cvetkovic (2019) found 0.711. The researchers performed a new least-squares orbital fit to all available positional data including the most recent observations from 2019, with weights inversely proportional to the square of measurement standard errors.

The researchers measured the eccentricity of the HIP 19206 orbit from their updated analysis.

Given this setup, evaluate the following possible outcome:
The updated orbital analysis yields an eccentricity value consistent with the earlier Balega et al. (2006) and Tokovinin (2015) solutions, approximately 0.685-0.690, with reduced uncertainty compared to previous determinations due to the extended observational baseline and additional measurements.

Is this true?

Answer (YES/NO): NO